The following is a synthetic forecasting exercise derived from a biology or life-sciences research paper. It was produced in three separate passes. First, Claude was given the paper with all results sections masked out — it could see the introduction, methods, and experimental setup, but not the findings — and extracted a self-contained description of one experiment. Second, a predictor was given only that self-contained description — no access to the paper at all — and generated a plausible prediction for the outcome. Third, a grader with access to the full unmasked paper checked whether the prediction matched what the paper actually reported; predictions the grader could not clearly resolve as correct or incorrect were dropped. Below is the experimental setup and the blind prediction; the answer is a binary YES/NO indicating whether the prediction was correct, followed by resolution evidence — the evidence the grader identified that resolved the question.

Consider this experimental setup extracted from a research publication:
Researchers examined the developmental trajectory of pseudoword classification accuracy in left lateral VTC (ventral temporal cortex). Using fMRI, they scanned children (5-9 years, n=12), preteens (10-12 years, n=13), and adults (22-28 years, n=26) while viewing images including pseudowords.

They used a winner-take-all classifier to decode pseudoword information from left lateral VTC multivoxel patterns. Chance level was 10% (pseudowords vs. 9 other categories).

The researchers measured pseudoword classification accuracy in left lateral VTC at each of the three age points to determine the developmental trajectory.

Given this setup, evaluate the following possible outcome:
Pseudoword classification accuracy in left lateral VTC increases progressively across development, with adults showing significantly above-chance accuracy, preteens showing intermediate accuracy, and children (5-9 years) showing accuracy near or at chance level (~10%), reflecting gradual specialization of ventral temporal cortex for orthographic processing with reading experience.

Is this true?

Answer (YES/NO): NO